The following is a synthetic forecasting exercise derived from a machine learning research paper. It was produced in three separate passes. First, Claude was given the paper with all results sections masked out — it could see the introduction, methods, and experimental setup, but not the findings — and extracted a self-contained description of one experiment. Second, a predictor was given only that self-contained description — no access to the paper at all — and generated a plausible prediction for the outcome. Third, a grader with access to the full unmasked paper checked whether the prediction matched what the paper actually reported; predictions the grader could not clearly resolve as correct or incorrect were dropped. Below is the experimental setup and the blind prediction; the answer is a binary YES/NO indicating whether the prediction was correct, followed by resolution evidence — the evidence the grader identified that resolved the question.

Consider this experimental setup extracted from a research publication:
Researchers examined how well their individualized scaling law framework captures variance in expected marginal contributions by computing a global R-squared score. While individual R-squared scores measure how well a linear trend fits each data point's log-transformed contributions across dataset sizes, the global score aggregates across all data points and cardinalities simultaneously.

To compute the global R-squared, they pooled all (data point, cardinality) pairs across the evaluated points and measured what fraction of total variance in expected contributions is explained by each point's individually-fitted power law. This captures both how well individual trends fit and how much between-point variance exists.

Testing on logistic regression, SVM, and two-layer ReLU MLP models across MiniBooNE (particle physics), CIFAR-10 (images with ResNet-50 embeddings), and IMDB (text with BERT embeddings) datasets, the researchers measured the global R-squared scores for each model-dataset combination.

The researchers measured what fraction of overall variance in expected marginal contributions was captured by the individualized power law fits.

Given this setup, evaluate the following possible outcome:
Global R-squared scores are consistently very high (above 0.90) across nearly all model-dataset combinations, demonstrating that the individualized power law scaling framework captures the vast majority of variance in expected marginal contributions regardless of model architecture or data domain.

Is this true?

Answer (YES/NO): YES